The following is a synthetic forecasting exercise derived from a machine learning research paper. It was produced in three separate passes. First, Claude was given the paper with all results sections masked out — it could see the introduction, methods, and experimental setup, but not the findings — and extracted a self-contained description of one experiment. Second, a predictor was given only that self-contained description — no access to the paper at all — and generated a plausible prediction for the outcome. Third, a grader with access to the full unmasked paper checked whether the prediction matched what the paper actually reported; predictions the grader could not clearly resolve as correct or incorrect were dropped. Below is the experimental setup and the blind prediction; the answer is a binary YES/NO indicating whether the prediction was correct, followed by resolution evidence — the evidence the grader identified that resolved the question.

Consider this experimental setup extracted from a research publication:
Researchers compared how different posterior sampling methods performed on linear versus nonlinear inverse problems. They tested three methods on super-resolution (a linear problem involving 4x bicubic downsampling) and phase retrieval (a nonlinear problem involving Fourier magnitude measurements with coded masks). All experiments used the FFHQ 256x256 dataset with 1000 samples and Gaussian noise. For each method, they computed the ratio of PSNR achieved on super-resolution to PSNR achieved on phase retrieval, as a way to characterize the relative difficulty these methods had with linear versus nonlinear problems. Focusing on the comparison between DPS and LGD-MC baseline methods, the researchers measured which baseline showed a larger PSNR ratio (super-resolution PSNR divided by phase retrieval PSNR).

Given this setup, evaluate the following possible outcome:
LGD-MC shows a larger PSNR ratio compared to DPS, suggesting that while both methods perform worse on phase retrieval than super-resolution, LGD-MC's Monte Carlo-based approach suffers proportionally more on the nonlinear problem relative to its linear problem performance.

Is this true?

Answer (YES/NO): YES